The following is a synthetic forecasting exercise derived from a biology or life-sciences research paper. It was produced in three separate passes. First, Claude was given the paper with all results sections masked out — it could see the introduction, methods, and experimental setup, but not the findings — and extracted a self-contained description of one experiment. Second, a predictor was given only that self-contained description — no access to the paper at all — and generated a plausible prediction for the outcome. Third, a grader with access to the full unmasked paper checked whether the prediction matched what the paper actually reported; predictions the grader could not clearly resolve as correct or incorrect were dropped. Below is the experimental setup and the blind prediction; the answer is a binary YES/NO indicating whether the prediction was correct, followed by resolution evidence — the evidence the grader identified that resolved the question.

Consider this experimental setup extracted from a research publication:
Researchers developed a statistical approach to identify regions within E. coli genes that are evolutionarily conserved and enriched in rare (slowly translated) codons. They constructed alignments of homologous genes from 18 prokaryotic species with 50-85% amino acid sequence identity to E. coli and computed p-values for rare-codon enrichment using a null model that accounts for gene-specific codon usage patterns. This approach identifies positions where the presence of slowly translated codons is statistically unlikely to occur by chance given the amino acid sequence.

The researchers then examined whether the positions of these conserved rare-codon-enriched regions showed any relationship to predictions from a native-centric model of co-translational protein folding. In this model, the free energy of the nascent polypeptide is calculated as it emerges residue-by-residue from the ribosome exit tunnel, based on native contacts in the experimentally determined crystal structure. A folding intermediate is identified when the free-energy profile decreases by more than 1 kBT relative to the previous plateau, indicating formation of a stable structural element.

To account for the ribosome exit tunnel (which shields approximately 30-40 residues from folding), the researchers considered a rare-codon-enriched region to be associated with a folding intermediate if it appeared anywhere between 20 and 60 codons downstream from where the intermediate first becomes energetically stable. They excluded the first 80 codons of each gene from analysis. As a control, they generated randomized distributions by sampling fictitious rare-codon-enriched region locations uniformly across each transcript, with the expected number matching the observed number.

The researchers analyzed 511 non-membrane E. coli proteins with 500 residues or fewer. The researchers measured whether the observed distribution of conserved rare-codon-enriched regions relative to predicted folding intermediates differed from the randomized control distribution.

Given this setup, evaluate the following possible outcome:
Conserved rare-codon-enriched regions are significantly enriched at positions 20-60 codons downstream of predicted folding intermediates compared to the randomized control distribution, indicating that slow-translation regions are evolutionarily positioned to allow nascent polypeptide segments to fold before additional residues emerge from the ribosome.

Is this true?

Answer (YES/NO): YES